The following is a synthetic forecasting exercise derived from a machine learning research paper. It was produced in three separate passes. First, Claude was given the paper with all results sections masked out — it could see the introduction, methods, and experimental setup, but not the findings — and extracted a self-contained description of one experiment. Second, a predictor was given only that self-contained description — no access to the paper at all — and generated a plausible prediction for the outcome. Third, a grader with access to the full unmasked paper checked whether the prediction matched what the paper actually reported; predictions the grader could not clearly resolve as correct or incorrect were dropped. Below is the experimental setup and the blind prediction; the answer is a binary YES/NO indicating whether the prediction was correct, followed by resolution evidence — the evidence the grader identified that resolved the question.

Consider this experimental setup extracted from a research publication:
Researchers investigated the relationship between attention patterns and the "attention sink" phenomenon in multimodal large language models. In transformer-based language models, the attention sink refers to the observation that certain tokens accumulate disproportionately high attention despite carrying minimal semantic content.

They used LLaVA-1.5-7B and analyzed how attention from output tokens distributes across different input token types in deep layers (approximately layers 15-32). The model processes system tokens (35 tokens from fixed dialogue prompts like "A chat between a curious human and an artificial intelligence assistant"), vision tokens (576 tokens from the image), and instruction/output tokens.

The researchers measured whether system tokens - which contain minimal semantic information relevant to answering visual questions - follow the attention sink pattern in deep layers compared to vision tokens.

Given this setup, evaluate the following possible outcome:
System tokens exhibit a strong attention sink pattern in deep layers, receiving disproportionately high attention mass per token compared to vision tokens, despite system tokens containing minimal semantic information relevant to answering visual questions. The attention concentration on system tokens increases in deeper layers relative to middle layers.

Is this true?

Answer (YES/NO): NO